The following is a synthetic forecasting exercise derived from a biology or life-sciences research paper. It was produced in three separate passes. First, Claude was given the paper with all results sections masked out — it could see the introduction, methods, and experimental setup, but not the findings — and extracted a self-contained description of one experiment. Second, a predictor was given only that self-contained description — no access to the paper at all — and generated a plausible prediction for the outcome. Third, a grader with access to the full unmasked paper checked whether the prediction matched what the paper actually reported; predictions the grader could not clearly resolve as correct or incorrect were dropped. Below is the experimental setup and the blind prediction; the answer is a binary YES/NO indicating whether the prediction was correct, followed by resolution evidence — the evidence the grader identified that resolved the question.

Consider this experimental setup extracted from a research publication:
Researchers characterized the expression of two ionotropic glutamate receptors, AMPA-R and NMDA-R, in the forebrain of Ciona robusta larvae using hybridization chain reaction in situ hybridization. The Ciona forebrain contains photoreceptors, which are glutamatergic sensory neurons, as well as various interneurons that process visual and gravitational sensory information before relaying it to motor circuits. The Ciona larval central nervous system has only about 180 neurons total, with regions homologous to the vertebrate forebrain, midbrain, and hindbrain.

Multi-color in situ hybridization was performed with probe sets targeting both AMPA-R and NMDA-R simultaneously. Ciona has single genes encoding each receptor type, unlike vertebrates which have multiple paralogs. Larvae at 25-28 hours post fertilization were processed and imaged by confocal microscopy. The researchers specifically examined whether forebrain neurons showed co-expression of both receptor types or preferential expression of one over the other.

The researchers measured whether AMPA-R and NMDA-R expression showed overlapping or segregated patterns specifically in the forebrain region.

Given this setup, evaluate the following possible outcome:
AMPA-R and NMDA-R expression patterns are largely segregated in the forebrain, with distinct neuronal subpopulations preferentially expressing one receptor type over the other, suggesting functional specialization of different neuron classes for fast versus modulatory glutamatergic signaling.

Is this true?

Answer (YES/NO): NO